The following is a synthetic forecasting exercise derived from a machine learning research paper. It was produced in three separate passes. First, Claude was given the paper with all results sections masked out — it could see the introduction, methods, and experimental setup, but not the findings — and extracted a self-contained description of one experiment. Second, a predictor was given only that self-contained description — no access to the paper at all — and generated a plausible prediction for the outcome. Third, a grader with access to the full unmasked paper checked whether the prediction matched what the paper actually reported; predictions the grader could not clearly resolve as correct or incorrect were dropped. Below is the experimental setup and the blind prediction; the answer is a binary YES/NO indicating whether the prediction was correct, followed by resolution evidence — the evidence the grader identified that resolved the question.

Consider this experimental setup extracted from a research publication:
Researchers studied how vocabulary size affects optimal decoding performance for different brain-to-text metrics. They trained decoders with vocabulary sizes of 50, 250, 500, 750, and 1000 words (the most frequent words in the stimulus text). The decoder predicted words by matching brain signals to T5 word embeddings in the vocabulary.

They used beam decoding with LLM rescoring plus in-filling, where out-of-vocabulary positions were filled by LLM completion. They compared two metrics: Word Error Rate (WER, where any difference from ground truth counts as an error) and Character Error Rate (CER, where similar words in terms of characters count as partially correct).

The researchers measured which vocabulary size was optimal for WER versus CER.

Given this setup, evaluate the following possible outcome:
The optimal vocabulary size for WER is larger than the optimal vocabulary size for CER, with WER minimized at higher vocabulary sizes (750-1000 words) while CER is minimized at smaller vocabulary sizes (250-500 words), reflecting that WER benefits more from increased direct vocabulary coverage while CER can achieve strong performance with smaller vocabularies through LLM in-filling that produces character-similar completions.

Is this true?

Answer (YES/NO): NO